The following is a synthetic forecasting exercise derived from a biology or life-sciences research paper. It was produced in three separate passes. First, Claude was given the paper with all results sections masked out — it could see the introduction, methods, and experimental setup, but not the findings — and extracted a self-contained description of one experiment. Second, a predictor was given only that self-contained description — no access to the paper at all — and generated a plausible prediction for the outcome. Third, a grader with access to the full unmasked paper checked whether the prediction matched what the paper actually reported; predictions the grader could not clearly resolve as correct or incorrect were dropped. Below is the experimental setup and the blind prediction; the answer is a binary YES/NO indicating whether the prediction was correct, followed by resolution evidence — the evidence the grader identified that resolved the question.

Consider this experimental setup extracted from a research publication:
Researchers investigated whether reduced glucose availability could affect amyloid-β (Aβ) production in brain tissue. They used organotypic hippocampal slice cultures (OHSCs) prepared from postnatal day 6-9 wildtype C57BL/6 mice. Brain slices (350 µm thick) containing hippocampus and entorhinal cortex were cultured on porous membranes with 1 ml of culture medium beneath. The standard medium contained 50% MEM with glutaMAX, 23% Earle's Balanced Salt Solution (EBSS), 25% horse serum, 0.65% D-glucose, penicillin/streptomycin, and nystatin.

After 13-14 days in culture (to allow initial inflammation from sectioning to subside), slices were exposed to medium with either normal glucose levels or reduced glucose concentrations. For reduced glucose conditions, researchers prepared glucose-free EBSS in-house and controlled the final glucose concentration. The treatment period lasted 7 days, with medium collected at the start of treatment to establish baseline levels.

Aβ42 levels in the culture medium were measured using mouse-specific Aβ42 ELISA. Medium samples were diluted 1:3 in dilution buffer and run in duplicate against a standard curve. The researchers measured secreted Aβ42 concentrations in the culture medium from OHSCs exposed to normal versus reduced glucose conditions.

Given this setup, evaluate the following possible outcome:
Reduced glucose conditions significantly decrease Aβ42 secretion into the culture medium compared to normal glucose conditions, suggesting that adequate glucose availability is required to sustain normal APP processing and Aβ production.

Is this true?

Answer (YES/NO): NO